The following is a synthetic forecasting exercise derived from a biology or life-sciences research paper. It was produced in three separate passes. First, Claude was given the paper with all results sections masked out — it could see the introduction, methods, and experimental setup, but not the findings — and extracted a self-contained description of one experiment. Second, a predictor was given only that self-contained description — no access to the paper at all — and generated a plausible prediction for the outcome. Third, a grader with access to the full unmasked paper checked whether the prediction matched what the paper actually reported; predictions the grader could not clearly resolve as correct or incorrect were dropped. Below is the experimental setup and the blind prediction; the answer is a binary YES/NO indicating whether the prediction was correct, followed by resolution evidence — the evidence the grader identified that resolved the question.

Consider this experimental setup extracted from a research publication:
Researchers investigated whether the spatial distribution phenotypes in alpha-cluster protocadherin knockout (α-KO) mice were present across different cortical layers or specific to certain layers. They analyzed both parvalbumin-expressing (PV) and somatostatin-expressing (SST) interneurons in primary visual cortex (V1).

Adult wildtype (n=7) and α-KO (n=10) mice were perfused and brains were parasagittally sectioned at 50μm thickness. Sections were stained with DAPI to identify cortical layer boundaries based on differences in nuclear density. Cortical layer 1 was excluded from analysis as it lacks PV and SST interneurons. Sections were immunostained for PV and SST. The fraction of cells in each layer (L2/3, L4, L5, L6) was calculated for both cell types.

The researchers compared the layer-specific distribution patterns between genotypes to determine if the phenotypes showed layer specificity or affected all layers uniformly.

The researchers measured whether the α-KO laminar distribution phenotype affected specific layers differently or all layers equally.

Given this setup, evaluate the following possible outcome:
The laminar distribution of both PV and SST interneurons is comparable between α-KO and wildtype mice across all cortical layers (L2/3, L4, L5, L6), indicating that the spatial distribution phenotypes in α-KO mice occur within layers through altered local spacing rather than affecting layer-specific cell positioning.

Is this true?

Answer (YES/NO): NO